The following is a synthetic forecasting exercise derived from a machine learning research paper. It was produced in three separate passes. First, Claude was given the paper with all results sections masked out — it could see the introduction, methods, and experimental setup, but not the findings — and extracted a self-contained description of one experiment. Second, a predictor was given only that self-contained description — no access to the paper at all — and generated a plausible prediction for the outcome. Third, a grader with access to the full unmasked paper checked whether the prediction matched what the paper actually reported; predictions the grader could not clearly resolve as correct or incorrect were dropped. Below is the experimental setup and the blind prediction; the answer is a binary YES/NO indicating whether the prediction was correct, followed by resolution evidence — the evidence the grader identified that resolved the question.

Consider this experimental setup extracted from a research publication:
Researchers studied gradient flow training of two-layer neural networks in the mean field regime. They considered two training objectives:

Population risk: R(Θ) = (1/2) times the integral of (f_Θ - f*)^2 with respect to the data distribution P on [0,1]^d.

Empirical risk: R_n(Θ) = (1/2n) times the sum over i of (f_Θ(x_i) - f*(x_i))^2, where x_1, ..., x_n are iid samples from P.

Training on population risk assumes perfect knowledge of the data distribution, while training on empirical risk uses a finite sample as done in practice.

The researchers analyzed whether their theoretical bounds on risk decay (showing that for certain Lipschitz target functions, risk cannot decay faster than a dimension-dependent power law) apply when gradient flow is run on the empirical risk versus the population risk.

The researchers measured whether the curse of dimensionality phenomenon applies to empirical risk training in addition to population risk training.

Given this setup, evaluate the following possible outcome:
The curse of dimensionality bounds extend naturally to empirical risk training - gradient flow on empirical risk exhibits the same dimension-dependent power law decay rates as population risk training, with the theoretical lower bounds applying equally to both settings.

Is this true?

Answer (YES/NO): NO